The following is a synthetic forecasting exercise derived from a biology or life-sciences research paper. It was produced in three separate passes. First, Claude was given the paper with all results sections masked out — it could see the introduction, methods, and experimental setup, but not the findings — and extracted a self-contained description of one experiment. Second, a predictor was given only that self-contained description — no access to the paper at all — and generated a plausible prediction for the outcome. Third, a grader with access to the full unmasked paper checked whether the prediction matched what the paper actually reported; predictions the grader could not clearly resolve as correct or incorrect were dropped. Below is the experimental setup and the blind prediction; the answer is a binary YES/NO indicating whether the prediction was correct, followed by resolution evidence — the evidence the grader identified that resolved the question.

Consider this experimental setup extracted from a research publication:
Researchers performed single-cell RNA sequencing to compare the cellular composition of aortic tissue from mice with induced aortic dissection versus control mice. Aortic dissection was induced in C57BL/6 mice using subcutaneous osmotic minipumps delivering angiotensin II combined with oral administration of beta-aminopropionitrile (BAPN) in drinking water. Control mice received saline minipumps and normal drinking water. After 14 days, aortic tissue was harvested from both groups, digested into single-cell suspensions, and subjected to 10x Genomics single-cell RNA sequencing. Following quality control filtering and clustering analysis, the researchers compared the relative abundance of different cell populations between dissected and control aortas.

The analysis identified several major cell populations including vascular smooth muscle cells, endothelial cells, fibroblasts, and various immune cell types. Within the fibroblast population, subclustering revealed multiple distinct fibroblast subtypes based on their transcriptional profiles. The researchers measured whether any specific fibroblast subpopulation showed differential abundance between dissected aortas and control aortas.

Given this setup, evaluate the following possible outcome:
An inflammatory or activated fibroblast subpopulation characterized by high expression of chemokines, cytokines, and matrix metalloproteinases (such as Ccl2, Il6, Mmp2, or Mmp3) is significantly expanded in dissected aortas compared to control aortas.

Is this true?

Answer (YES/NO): NO